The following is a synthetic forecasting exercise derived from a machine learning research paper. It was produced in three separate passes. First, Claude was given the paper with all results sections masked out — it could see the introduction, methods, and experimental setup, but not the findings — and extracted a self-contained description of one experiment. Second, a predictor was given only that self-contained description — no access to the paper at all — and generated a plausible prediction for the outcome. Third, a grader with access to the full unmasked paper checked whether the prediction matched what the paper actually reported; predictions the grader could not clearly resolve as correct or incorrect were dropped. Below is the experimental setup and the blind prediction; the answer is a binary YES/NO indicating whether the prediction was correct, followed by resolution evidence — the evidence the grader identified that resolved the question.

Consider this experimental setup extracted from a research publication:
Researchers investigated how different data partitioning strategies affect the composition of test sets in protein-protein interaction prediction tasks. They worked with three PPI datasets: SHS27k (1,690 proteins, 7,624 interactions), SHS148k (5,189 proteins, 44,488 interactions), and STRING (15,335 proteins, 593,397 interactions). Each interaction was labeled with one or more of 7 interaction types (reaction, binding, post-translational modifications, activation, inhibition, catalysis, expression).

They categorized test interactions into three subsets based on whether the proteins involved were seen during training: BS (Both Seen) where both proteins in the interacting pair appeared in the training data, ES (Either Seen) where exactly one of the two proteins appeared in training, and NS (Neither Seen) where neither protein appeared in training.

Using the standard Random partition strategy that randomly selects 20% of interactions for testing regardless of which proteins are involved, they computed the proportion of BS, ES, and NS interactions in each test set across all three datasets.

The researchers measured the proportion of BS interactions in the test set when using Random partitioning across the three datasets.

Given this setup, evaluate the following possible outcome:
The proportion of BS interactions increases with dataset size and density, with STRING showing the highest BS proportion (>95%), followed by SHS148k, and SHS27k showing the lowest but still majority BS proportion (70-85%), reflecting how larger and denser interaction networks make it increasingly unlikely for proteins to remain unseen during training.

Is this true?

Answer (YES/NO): NO